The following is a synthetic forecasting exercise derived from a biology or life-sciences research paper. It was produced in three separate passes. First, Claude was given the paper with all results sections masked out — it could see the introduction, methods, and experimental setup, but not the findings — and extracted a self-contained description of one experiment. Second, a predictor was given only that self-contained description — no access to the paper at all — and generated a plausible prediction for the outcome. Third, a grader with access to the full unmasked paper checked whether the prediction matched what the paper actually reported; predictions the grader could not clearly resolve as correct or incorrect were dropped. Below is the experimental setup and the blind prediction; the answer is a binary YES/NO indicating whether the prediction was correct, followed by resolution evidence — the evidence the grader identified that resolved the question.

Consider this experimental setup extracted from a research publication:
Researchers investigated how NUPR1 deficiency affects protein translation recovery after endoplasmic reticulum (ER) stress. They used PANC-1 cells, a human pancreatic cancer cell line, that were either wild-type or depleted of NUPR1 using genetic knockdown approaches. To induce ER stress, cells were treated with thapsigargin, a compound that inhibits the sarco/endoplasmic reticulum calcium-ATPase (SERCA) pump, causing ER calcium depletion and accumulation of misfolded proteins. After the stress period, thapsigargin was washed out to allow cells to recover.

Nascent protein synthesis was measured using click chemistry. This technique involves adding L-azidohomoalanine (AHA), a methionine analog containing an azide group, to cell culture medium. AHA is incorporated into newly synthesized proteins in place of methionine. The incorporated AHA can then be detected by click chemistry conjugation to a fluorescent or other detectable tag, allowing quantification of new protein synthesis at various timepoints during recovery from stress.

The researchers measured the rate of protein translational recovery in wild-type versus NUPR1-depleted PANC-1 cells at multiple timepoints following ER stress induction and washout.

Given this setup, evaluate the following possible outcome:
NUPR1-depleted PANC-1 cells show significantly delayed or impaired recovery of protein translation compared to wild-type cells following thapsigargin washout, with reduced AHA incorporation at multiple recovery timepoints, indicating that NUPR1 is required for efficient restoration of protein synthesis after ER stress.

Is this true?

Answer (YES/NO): YES